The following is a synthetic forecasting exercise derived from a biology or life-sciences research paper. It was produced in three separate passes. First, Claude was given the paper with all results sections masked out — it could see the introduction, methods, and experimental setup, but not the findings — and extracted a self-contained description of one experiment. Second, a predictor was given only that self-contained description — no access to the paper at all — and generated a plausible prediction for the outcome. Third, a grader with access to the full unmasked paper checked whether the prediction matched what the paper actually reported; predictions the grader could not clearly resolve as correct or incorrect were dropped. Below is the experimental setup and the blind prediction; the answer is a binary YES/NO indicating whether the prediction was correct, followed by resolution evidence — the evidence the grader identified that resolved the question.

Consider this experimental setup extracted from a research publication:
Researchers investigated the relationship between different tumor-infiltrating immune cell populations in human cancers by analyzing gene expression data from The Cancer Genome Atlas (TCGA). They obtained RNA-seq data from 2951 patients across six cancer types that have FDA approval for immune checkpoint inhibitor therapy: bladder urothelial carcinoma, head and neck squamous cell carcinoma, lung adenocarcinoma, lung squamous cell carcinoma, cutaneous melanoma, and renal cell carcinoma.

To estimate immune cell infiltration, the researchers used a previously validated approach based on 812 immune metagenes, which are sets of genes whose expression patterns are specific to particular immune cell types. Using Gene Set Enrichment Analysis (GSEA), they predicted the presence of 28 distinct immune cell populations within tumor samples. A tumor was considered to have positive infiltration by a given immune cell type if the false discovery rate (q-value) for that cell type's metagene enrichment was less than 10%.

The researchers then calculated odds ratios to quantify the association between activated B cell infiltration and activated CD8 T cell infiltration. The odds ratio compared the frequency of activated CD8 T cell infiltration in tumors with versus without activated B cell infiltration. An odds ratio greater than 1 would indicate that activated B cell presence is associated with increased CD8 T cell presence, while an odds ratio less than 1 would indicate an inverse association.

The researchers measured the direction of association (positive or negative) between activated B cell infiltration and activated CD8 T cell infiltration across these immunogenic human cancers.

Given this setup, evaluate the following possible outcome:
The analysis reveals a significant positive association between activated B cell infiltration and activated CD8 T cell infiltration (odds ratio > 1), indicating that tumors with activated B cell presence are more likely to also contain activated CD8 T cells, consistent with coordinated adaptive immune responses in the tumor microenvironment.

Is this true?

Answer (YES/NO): NO